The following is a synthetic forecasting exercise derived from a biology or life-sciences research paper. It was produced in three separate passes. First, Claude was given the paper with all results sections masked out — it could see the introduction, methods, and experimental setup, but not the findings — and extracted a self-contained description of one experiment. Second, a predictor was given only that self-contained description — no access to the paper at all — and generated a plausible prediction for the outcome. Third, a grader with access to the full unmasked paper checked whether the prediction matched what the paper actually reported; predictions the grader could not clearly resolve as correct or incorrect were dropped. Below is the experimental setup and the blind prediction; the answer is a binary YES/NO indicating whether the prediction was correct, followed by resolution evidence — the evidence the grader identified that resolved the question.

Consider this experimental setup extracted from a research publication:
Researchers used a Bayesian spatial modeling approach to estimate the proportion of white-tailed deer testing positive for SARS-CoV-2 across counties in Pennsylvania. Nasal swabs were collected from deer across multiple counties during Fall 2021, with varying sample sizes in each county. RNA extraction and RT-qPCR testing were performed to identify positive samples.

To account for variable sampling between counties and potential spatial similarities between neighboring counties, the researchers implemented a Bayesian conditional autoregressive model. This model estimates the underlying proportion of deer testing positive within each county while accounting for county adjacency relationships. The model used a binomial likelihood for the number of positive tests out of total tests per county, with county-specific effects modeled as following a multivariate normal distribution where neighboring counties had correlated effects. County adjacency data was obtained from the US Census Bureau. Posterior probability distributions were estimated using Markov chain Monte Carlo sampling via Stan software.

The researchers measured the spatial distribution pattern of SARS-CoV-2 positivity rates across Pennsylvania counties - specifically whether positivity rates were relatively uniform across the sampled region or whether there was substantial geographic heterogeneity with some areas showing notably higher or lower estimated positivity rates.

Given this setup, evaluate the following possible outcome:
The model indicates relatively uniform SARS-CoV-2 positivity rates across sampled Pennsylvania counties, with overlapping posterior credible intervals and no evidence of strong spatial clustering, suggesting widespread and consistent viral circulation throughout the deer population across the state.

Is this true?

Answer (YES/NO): NO